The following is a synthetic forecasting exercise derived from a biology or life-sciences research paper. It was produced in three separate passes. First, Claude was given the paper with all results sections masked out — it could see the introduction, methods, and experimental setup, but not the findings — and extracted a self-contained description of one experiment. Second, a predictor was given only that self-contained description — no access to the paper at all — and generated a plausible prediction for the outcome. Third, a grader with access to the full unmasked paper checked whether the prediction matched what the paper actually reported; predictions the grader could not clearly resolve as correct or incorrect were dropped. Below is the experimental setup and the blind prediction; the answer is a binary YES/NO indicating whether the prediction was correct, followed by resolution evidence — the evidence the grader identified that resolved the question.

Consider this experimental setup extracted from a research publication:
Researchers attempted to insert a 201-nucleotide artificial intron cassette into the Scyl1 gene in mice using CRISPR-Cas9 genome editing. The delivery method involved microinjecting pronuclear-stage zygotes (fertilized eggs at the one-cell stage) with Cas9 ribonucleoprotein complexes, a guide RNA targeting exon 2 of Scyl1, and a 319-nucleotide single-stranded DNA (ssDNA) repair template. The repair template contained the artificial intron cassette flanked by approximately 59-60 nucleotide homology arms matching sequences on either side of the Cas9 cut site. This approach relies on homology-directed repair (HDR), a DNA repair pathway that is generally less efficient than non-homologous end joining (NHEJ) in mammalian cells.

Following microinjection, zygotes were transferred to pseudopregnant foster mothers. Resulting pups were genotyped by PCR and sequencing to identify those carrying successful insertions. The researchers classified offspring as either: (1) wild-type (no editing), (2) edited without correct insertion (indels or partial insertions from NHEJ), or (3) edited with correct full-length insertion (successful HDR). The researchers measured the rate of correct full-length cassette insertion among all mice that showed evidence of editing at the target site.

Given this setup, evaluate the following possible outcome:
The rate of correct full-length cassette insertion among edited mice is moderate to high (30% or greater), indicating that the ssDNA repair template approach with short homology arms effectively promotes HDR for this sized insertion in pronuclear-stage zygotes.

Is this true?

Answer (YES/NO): NO